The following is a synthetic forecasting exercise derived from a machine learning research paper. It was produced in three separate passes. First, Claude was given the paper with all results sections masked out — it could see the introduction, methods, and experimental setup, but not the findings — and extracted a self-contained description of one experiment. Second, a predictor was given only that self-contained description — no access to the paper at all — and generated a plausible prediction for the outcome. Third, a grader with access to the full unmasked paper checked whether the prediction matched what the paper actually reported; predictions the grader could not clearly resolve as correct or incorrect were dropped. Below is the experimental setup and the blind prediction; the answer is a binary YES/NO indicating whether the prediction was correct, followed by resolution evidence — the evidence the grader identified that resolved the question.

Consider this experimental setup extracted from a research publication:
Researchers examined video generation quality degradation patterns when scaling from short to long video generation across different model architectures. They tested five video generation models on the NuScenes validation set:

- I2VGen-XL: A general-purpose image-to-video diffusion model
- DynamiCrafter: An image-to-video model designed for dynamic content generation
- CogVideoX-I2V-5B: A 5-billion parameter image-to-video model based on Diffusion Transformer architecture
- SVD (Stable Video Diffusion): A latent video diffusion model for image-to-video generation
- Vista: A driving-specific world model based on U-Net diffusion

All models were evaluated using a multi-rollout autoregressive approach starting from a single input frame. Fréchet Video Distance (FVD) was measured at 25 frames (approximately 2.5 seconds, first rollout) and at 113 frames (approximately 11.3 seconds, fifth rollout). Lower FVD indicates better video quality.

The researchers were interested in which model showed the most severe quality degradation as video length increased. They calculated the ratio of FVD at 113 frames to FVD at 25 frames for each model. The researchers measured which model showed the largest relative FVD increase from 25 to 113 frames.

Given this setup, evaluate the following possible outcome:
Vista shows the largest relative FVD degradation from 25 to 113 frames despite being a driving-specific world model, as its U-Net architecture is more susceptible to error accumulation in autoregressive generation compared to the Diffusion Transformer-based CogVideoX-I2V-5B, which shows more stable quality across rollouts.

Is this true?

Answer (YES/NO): NO